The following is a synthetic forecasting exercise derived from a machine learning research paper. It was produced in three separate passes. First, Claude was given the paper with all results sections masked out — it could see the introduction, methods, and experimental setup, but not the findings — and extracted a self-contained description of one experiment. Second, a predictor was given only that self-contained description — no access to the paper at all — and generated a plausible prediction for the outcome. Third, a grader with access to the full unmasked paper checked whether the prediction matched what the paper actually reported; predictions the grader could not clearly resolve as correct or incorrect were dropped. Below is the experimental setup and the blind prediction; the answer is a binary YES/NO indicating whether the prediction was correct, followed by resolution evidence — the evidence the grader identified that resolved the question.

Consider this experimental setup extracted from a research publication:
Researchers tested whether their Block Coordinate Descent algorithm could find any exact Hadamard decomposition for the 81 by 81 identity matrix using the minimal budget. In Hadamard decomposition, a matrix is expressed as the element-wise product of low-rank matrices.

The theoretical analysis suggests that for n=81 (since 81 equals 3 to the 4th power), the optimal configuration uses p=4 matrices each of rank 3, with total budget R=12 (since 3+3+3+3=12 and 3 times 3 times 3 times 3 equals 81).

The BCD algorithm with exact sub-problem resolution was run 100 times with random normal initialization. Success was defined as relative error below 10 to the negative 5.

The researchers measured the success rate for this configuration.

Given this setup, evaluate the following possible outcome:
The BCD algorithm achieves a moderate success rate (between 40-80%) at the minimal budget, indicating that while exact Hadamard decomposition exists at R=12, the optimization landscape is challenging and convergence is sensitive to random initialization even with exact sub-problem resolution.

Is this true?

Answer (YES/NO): NO